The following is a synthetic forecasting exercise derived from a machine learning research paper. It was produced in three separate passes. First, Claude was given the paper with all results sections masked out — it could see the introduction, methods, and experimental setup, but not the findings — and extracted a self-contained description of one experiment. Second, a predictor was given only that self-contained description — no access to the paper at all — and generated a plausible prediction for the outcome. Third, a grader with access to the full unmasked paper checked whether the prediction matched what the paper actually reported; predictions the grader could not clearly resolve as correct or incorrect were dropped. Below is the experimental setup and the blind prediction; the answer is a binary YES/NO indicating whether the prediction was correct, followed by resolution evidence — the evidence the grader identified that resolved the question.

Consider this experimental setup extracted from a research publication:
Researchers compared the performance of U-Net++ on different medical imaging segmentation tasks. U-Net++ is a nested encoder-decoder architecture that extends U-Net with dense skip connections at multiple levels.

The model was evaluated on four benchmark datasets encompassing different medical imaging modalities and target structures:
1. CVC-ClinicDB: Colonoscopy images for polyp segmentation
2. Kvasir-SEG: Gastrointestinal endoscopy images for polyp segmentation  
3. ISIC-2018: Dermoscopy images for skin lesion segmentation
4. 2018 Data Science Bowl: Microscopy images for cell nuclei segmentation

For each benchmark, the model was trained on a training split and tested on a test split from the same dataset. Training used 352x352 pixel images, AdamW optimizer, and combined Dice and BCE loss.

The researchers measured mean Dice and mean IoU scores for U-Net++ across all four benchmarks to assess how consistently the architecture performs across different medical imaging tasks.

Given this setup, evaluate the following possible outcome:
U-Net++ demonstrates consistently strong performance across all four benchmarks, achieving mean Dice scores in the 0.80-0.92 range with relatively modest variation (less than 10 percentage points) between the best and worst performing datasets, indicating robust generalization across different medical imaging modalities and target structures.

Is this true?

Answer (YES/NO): NO